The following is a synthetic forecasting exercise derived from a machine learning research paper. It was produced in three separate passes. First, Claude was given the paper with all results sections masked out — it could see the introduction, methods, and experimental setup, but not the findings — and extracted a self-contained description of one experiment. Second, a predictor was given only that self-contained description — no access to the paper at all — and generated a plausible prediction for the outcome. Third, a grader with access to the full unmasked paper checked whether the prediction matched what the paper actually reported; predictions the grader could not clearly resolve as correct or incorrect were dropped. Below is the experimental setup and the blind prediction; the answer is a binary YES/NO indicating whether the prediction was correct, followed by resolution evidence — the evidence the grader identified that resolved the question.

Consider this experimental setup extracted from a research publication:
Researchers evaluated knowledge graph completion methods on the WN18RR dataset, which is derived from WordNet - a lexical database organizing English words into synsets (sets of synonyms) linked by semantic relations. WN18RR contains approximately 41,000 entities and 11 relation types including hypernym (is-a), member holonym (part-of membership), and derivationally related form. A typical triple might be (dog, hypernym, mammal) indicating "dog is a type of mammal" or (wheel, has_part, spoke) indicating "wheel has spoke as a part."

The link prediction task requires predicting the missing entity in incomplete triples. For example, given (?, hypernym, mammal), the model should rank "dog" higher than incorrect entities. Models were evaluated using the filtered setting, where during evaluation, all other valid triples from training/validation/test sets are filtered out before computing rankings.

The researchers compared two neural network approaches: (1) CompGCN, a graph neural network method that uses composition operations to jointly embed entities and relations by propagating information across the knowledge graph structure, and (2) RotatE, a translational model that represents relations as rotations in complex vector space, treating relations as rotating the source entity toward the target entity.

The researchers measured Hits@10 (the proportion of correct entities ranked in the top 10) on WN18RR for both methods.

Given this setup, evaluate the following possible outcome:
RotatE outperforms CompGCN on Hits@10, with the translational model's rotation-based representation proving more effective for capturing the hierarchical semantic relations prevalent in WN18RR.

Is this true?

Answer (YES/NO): YES